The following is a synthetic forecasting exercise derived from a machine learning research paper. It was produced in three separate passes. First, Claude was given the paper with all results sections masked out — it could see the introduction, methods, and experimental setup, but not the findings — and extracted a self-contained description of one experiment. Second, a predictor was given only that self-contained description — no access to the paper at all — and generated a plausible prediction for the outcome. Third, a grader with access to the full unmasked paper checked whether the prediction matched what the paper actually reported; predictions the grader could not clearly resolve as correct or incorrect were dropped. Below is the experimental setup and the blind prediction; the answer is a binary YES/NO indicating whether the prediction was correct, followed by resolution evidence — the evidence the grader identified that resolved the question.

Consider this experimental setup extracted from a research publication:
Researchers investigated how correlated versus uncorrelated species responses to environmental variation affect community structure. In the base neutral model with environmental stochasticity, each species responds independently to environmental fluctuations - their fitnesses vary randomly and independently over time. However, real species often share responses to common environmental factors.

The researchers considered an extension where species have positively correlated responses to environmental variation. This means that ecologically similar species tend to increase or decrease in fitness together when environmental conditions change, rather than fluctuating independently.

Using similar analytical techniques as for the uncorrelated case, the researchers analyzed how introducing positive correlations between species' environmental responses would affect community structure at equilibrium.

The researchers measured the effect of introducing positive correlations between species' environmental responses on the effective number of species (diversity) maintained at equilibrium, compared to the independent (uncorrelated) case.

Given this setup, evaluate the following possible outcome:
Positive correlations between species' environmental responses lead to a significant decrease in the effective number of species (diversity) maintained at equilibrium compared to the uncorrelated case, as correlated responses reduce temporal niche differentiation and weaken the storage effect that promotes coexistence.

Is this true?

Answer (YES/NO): YES